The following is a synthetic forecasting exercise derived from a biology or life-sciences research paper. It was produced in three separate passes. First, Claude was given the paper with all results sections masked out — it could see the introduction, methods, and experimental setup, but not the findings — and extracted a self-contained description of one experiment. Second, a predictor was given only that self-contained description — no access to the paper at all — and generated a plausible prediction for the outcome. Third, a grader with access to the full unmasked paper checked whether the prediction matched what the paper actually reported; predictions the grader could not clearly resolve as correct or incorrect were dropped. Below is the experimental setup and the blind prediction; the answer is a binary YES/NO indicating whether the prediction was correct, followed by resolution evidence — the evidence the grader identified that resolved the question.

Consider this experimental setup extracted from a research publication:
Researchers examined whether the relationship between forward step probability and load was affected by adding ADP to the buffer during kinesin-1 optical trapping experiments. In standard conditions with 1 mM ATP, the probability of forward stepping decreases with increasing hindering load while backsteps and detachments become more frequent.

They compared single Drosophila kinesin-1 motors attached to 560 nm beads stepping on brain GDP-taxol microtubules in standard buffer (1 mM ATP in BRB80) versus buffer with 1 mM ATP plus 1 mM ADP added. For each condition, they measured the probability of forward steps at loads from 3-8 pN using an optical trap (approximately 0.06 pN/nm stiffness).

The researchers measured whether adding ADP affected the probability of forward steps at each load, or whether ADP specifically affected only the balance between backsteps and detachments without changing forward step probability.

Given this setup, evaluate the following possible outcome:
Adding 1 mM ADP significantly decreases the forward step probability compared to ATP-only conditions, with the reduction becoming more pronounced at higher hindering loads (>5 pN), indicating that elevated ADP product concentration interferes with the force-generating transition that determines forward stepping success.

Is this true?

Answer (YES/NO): NO